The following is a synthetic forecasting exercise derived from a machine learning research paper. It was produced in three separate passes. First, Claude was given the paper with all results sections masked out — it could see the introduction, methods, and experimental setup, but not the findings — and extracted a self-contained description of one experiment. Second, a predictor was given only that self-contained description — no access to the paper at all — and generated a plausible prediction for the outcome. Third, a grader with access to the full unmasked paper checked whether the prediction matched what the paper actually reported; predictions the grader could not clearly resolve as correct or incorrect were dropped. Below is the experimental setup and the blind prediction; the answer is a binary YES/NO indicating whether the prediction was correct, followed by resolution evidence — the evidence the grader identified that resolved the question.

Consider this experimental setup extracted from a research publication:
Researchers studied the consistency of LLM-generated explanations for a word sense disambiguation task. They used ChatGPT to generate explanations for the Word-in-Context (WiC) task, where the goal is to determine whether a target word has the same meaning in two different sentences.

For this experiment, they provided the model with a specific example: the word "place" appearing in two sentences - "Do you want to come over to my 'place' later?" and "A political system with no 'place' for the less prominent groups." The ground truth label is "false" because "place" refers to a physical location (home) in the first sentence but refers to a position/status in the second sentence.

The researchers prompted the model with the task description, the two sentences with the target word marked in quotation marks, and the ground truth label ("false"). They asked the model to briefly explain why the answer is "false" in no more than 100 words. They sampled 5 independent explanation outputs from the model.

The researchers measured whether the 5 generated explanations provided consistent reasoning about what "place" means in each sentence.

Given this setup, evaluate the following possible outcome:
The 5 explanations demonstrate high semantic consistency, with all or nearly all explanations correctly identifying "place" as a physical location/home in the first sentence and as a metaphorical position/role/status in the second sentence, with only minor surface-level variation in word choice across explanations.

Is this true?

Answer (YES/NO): YES